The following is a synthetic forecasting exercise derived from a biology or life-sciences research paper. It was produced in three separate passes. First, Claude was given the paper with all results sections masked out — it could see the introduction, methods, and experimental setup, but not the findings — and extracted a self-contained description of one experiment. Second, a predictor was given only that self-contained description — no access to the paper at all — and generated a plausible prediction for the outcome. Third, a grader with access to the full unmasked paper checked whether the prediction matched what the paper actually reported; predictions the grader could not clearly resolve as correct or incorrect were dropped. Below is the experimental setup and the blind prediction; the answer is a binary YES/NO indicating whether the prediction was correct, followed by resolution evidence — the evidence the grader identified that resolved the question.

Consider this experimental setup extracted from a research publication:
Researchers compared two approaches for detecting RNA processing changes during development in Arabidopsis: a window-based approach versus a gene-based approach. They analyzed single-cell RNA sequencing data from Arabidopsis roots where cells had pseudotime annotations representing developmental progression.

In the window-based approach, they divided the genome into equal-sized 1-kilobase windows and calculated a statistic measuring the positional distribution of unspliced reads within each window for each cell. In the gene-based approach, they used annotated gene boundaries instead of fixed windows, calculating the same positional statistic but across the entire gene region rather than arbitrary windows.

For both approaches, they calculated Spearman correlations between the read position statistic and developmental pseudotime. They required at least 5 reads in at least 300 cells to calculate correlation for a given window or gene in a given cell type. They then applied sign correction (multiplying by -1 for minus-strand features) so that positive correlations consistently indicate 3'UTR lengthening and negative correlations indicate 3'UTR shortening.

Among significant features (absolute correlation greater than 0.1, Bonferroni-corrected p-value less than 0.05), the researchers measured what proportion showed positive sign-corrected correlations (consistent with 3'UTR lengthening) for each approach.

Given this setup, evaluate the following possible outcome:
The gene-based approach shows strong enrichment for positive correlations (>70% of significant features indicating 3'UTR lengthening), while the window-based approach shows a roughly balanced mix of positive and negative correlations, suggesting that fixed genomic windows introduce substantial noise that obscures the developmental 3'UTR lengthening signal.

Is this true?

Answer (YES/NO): NO